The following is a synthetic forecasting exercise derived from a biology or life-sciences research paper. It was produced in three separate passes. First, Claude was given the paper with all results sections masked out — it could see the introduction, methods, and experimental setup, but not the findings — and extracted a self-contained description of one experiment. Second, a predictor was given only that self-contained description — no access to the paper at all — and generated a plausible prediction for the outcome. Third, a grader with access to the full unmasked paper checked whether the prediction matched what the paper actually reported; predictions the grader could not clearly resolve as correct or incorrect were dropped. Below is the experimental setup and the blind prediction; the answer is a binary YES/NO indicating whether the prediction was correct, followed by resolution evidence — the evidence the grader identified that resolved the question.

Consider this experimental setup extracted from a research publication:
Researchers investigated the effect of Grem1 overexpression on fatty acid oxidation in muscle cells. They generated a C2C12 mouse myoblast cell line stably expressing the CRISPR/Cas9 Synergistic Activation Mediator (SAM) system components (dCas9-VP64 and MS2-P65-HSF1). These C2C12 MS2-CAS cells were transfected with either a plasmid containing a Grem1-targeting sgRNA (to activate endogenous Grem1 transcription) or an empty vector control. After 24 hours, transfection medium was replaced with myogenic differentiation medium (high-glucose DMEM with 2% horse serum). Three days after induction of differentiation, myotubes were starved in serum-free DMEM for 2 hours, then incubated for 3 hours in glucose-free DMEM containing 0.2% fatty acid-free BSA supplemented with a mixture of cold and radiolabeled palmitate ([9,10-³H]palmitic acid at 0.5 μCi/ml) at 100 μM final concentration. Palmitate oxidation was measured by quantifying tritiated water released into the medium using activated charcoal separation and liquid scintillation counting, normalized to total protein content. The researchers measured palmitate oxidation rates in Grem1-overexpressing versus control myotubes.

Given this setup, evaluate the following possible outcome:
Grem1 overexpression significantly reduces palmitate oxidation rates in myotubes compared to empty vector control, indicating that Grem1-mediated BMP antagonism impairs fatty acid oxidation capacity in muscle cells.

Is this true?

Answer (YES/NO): NO